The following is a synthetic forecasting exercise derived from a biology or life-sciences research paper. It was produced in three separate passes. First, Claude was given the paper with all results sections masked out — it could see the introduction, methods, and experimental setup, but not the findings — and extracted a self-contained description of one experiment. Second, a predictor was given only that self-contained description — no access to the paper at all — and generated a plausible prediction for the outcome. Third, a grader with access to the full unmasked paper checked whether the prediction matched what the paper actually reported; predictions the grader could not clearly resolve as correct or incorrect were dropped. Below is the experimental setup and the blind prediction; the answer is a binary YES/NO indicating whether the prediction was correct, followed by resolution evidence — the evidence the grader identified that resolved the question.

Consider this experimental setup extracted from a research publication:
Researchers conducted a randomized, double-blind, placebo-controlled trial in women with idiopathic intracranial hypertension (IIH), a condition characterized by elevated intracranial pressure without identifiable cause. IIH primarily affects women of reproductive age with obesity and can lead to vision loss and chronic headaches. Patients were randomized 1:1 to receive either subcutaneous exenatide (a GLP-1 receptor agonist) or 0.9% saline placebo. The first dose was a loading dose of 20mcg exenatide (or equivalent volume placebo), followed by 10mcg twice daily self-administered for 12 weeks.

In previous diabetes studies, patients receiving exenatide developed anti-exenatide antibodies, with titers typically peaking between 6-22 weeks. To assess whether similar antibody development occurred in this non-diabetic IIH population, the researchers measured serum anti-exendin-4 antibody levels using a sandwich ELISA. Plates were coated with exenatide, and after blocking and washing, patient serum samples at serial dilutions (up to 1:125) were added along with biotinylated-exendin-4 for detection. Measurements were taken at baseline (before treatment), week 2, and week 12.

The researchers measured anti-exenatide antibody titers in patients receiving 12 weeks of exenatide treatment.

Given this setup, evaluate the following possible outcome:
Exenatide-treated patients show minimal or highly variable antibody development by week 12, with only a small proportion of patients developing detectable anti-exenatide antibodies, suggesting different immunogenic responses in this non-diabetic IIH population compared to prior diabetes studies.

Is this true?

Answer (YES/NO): YES